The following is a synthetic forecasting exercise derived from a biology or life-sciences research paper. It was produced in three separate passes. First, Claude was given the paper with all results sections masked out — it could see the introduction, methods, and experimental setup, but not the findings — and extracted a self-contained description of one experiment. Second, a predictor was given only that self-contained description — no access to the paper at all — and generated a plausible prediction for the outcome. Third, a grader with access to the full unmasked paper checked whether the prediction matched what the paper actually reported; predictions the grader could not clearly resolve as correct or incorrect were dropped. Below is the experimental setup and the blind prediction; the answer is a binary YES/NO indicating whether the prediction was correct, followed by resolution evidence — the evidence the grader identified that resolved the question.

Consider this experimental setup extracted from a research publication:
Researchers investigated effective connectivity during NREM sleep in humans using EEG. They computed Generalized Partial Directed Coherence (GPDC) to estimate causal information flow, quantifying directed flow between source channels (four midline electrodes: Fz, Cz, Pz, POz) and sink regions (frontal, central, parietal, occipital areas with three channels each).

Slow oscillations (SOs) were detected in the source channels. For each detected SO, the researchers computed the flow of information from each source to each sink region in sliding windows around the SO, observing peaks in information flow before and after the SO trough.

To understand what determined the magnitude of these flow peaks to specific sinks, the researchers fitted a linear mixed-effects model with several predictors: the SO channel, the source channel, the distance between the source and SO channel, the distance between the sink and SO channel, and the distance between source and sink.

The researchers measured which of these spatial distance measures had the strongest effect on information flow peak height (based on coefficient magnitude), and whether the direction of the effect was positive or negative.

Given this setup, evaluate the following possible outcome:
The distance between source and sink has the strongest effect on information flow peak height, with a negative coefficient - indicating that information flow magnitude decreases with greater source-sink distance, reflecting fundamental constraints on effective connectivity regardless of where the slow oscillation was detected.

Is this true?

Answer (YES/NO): NO